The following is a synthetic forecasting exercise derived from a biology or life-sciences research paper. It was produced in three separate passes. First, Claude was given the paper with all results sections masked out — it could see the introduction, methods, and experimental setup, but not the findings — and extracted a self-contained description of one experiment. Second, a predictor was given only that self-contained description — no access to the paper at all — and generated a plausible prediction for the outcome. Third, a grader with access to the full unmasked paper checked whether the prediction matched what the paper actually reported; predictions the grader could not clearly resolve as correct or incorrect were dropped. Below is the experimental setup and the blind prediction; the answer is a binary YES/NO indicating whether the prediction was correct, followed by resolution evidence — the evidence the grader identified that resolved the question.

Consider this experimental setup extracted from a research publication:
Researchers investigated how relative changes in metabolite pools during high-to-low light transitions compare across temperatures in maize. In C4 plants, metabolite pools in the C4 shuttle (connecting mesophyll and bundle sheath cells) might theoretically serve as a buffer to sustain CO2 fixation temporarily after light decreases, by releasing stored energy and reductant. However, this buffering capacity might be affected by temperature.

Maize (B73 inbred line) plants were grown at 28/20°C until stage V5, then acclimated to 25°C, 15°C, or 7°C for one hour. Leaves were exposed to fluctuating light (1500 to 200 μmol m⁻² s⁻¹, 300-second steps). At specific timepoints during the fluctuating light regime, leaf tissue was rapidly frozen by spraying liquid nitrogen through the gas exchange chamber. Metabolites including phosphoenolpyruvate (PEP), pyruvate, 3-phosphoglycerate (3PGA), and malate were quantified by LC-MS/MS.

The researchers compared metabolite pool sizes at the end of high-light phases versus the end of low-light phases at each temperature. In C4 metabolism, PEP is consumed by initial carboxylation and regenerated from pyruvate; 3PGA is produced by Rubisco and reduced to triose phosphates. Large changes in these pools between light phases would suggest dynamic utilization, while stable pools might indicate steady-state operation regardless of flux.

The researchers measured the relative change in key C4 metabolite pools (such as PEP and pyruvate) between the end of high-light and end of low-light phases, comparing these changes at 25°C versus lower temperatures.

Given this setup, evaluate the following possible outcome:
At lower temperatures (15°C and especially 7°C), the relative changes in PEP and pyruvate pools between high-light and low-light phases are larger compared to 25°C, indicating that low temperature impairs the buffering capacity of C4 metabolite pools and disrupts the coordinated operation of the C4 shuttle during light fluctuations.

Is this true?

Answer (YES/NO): NO